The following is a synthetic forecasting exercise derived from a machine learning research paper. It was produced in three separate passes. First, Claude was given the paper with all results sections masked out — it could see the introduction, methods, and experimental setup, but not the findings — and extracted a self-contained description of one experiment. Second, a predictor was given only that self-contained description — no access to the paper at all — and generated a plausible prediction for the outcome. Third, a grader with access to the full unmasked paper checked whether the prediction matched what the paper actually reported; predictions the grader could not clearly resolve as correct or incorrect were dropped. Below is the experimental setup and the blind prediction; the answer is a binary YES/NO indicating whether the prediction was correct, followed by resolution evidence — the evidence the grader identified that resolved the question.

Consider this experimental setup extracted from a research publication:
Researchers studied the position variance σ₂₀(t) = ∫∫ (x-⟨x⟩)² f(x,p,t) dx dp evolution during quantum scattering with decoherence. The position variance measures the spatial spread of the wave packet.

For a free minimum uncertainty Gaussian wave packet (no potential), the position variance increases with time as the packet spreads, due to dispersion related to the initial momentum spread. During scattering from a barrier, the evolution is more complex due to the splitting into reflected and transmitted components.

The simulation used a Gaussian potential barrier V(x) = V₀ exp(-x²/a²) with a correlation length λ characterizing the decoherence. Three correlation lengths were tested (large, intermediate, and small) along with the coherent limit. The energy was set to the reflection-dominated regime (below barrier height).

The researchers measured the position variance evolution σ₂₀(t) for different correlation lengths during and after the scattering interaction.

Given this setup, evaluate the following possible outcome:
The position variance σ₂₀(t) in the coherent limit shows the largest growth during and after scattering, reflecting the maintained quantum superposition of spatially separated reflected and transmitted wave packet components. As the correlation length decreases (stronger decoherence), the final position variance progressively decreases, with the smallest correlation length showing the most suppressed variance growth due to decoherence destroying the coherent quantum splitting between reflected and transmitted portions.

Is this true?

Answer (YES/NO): NO